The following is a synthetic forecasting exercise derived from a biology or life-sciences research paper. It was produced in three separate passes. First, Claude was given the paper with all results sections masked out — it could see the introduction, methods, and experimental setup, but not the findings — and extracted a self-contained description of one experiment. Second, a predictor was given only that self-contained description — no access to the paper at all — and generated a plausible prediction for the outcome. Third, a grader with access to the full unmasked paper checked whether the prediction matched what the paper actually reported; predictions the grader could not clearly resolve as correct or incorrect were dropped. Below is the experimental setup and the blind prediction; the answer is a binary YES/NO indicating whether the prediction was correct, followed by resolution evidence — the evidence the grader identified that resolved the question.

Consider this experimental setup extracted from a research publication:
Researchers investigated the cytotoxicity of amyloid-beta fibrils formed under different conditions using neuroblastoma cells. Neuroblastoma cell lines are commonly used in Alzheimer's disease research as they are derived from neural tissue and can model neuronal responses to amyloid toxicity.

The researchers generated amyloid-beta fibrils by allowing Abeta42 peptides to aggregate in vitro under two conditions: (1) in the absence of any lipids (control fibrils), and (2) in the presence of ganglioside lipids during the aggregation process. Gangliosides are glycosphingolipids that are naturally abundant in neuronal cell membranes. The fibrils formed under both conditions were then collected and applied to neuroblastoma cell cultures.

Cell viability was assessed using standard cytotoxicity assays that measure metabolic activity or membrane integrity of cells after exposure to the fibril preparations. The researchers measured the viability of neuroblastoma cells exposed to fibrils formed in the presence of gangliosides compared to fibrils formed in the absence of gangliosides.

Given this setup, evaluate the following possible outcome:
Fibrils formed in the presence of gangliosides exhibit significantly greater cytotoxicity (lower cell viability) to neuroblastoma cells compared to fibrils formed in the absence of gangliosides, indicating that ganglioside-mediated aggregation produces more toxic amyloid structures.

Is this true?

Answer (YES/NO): NO